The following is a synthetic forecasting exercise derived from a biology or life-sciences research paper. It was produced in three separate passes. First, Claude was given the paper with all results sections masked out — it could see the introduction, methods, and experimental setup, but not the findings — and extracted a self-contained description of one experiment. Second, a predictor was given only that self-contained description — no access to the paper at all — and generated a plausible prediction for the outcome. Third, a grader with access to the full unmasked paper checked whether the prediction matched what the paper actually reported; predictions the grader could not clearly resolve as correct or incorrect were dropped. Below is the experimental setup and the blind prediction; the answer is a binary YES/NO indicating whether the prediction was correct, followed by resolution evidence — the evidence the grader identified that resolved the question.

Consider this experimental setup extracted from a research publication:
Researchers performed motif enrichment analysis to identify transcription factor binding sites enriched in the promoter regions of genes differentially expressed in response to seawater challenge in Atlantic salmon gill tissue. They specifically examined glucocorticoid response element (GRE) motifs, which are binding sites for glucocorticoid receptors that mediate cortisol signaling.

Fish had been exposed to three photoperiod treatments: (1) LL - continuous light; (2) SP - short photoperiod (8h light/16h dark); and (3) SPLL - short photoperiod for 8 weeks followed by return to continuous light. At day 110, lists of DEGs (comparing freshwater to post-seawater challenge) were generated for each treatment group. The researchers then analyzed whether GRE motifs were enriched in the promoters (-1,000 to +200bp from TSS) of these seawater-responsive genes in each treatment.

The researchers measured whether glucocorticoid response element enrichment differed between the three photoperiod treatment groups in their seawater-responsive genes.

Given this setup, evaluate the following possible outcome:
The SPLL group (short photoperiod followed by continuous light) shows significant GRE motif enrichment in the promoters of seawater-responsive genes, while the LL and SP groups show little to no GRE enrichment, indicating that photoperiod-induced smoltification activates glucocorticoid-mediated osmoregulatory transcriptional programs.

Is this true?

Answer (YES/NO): NO